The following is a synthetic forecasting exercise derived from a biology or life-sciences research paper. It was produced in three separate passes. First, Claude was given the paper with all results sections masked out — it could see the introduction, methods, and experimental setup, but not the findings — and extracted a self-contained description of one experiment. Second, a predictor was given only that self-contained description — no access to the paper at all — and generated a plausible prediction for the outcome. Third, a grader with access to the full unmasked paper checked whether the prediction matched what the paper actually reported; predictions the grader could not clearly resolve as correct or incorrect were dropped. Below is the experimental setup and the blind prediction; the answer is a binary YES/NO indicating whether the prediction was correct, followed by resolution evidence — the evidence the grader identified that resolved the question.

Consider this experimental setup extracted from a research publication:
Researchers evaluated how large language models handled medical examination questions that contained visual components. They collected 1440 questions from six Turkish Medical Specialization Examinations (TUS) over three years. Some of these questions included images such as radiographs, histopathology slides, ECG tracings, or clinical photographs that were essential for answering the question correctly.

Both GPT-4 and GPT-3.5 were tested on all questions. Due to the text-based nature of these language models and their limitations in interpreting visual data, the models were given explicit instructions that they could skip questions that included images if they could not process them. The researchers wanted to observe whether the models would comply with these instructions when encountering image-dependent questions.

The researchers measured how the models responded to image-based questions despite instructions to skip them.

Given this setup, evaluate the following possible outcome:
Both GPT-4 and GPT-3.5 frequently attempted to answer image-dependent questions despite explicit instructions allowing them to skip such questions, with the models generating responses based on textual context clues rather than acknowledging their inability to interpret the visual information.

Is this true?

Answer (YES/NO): YES